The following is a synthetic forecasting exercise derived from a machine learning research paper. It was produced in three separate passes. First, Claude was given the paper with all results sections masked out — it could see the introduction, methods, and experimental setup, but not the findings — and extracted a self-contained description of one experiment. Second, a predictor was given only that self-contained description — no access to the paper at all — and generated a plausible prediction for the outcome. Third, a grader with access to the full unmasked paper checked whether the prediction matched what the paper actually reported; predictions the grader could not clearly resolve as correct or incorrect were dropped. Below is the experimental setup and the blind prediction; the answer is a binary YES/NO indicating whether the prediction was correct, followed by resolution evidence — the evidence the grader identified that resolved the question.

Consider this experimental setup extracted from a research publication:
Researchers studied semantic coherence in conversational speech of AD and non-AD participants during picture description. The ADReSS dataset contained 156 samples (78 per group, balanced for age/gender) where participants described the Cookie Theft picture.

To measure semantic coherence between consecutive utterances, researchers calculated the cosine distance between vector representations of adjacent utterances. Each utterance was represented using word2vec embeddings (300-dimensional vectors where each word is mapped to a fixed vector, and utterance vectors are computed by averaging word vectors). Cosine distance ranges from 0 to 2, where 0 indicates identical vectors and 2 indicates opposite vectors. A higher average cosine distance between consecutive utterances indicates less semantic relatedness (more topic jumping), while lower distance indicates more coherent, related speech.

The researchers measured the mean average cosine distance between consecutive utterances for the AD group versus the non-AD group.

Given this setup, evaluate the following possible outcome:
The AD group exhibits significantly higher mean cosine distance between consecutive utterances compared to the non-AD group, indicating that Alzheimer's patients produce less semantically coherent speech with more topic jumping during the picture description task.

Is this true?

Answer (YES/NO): NO